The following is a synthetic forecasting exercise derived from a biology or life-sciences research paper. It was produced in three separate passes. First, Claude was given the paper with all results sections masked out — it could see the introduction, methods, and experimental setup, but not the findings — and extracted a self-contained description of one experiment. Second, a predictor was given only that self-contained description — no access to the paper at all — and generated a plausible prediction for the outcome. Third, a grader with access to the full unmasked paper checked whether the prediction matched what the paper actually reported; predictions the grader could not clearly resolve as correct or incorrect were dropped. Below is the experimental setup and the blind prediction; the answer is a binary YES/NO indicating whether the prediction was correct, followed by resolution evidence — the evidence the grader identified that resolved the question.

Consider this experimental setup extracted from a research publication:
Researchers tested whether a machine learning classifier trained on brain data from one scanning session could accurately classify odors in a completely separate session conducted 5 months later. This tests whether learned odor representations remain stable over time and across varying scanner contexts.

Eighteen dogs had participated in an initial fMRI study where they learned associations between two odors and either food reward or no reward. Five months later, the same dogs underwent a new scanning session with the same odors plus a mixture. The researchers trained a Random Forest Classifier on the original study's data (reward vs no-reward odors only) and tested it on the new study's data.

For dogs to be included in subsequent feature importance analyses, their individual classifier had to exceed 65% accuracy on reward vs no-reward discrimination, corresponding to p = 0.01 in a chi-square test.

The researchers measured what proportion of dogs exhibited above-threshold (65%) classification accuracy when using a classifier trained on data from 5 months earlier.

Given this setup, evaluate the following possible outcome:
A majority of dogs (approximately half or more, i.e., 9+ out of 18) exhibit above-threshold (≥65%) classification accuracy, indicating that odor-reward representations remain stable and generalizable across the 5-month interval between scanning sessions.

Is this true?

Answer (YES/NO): YES